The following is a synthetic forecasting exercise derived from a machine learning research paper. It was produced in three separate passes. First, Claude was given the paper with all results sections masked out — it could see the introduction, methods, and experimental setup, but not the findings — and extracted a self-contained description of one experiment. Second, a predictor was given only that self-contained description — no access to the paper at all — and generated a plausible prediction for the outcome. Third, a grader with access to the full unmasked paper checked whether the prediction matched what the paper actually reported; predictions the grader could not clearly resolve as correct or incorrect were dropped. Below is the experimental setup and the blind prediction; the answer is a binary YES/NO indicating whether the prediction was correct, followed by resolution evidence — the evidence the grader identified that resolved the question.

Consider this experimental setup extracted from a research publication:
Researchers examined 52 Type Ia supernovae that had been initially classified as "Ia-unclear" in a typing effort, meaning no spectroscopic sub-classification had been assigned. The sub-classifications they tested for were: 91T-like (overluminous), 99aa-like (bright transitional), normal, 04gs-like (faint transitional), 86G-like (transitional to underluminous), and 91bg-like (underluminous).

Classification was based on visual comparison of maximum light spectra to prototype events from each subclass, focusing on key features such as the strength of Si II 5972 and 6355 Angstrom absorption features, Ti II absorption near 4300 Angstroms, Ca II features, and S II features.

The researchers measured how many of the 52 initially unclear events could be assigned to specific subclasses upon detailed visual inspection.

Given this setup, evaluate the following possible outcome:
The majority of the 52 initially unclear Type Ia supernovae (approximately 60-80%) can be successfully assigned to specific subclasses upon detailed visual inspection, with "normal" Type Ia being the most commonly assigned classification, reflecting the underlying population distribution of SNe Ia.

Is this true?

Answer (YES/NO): NO